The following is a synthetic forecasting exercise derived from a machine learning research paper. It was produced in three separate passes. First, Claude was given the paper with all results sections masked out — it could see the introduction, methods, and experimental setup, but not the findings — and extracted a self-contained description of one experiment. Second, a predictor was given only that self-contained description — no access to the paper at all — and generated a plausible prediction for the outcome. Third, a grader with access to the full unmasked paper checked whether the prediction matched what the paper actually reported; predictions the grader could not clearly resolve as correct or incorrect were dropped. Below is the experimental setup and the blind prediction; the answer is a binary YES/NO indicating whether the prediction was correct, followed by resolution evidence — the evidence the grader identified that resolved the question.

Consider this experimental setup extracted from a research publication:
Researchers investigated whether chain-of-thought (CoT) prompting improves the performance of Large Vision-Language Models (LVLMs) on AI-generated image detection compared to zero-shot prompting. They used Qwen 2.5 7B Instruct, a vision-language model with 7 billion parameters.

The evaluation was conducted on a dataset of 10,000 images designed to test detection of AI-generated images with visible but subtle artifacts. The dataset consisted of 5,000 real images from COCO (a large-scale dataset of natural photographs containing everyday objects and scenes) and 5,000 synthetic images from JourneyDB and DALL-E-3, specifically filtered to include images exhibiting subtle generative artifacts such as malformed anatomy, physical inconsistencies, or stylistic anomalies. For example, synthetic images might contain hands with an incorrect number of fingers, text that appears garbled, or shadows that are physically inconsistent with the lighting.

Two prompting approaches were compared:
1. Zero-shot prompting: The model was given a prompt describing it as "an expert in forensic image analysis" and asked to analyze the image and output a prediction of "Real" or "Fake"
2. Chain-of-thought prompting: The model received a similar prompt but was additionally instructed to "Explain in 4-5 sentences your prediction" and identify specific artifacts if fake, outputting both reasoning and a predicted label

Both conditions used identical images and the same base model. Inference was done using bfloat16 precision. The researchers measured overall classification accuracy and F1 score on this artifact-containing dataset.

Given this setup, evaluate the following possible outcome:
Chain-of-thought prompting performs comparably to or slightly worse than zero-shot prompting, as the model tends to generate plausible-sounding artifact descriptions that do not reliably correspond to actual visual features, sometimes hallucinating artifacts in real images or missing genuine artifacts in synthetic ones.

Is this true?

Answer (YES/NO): NO